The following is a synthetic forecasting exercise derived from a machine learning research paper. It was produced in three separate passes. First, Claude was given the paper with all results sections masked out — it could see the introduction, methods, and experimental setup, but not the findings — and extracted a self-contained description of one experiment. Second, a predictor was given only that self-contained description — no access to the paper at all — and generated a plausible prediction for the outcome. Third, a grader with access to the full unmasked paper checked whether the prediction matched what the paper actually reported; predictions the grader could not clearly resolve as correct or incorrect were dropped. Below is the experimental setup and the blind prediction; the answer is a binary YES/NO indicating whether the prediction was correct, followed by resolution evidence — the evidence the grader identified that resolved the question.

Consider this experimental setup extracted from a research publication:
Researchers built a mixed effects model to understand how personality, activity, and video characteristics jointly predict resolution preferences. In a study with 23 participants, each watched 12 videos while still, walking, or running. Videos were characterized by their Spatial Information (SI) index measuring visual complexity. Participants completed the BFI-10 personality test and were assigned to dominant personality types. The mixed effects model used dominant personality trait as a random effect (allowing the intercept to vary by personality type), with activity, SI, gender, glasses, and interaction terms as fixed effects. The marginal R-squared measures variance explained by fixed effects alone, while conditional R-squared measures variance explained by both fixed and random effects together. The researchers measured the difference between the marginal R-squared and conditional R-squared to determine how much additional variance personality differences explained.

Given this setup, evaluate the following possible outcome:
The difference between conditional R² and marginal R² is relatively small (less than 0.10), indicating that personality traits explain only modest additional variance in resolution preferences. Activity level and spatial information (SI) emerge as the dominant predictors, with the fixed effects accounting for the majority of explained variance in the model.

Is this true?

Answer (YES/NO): YES